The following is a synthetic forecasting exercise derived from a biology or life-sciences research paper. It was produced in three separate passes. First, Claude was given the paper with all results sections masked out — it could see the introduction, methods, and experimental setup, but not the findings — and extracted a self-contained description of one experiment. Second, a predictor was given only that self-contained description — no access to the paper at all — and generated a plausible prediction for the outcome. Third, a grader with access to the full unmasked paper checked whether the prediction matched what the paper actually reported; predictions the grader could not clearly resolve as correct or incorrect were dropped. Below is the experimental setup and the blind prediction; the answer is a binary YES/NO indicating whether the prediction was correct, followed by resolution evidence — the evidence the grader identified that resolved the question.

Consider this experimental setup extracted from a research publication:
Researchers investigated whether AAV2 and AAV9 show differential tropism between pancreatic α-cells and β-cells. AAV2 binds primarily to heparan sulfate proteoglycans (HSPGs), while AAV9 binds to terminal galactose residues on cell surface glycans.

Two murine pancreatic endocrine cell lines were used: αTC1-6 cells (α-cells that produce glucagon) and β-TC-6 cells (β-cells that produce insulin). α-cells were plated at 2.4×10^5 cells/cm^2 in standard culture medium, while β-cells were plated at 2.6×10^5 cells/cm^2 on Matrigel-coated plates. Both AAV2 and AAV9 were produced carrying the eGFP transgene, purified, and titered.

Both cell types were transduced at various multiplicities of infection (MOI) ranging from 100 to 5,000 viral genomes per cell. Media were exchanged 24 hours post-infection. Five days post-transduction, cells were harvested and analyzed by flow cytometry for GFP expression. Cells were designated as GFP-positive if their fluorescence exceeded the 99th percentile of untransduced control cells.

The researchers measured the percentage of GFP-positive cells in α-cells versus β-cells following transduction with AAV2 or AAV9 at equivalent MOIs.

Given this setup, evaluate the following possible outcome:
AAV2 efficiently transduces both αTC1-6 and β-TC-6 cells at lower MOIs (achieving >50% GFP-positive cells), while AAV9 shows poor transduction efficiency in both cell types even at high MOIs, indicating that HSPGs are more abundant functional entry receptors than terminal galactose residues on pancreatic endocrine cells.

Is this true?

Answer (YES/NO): NO